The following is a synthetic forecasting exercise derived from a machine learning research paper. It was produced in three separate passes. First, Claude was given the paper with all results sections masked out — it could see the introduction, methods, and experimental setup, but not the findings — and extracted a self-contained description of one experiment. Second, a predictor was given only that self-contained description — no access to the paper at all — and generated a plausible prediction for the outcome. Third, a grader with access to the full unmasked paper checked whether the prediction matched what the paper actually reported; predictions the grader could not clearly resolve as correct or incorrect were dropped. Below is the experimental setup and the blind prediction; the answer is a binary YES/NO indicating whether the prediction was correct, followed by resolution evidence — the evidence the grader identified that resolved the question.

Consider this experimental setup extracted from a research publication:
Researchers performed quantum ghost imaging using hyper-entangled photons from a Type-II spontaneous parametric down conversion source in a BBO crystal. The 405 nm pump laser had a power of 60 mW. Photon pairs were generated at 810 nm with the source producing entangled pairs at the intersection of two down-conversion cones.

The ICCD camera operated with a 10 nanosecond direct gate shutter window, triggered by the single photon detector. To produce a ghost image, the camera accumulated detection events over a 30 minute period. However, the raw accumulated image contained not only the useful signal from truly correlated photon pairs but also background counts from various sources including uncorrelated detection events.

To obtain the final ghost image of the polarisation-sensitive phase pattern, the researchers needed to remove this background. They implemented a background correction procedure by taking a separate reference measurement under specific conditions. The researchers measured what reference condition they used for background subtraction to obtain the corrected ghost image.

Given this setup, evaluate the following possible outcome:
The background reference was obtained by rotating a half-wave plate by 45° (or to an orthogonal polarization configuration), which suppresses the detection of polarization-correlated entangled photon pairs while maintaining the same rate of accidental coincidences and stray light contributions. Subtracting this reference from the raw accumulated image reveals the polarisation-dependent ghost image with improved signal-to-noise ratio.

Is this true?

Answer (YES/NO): NO